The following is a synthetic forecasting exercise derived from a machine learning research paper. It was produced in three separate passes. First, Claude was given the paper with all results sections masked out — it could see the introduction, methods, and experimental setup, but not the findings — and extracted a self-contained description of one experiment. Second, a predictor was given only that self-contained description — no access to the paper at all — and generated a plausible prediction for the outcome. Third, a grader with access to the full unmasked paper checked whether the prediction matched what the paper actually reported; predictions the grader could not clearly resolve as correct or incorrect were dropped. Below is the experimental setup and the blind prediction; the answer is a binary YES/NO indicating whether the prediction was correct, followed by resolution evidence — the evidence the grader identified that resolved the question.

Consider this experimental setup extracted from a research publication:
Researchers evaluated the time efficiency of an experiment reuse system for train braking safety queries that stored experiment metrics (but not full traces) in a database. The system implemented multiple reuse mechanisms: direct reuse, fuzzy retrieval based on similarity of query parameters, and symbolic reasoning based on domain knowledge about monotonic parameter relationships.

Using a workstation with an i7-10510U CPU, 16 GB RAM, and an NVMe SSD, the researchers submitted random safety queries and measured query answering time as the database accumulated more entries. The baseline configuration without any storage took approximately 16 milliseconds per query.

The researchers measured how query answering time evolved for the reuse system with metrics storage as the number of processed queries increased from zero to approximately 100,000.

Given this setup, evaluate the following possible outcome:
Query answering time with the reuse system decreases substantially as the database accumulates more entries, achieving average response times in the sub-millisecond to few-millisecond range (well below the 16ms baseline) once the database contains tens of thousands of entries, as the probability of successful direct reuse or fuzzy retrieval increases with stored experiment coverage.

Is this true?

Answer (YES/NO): NO